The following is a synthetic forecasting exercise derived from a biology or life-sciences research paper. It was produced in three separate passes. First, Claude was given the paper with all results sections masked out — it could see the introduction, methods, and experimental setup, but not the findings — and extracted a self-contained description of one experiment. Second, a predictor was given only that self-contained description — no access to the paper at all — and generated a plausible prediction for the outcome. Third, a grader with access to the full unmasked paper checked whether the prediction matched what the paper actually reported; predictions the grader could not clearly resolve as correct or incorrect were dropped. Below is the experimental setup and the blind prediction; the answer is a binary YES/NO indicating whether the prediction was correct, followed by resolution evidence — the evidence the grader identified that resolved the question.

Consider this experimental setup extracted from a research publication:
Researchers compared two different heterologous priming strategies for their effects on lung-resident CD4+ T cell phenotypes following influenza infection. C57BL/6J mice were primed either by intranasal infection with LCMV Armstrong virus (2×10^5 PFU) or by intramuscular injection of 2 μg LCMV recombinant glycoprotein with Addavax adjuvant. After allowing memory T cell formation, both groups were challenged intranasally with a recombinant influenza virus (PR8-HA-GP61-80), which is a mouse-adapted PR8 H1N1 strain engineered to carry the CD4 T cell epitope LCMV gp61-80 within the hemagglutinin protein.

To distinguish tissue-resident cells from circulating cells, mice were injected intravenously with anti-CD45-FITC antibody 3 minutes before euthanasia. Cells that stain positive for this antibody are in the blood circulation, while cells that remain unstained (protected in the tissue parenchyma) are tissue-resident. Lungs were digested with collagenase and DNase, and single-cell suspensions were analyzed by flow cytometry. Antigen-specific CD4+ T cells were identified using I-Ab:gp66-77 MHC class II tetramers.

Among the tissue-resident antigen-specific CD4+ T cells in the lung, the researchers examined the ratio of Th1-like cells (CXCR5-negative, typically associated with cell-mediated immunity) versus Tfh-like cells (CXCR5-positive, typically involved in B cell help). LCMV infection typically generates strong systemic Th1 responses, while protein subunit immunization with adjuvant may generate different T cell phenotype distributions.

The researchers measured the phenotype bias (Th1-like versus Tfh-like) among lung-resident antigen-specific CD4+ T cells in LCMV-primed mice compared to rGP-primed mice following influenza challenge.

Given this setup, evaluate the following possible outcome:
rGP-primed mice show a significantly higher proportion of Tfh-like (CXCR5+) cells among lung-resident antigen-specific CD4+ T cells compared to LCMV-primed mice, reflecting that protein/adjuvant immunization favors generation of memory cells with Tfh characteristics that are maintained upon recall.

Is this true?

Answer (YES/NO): YES